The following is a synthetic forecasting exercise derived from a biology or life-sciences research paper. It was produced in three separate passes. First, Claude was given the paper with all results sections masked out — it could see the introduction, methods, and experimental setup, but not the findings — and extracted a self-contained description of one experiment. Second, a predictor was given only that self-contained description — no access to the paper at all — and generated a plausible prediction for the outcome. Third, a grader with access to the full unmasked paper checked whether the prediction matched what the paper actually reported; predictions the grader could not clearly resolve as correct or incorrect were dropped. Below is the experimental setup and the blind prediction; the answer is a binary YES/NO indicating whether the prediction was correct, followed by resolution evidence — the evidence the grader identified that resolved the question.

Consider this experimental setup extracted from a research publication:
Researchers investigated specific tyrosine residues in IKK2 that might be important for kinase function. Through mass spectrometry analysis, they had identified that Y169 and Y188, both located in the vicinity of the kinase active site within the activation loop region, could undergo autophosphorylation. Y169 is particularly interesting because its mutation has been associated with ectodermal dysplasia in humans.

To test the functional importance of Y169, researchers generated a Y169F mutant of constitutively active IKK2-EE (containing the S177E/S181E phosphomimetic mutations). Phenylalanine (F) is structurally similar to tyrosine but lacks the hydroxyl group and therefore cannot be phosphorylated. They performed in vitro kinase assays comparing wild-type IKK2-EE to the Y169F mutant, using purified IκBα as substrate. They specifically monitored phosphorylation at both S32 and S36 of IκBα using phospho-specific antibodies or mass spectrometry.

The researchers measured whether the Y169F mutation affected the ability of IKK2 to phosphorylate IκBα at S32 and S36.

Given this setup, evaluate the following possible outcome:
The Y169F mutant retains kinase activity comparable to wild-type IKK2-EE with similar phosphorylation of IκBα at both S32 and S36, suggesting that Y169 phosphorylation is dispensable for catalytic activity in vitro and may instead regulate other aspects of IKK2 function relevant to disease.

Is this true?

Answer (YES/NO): NO